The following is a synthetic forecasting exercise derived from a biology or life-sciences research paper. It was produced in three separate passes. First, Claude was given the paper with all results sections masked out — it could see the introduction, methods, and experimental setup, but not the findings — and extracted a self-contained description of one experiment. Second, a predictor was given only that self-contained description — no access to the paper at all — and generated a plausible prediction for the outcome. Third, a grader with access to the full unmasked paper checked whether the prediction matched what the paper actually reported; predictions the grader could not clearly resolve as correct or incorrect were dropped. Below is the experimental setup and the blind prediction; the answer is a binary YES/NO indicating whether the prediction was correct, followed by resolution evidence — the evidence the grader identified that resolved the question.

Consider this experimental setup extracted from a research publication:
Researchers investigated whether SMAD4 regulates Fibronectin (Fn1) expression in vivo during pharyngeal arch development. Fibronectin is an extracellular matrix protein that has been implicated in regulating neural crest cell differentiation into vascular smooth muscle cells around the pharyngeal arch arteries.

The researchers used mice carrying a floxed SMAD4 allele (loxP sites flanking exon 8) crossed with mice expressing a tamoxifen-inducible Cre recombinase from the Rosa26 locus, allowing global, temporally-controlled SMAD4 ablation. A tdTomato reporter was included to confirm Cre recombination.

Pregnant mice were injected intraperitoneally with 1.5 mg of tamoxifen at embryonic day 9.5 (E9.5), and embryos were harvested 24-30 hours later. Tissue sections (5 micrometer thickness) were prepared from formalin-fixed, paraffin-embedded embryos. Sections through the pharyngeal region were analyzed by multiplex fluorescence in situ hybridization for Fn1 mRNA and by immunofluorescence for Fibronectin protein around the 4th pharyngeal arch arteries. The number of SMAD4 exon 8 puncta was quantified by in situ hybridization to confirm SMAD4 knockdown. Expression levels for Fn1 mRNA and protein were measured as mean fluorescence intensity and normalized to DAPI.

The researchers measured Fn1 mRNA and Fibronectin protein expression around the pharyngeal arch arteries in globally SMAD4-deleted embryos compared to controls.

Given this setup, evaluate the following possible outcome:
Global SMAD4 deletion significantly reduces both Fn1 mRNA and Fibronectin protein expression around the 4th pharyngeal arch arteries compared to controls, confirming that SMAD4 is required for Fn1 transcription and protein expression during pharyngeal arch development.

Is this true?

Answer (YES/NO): NO